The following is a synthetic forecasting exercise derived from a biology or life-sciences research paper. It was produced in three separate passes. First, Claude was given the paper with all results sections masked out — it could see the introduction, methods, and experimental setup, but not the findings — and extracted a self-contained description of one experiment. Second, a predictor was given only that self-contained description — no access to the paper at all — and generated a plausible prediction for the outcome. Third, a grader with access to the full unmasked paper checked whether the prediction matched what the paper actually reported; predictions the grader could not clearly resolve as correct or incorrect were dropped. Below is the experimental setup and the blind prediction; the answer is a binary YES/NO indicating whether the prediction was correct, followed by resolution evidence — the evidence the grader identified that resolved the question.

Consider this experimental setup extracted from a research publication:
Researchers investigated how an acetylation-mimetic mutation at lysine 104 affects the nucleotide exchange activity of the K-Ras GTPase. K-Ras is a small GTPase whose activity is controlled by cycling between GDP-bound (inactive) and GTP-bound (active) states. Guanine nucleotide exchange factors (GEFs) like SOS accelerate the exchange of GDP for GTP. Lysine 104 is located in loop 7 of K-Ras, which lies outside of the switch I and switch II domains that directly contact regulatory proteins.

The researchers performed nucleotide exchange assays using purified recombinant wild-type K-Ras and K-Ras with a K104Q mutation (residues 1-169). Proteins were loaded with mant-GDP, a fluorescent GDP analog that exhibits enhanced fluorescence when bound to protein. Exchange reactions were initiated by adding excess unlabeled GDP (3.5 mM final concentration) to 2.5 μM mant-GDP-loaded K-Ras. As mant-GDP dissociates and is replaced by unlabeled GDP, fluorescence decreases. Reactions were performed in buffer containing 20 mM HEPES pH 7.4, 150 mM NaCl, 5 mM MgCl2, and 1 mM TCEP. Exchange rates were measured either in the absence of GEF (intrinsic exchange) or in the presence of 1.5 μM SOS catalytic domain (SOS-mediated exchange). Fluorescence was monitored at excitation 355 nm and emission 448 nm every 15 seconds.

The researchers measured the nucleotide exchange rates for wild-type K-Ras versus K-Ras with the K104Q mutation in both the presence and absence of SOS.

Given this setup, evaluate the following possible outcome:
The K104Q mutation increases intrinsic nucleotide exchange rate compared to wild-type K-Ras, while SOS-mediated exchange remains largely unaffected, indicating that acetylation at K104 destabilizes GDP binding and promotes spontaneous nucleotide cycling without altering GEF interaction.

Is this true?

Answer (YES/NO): NO